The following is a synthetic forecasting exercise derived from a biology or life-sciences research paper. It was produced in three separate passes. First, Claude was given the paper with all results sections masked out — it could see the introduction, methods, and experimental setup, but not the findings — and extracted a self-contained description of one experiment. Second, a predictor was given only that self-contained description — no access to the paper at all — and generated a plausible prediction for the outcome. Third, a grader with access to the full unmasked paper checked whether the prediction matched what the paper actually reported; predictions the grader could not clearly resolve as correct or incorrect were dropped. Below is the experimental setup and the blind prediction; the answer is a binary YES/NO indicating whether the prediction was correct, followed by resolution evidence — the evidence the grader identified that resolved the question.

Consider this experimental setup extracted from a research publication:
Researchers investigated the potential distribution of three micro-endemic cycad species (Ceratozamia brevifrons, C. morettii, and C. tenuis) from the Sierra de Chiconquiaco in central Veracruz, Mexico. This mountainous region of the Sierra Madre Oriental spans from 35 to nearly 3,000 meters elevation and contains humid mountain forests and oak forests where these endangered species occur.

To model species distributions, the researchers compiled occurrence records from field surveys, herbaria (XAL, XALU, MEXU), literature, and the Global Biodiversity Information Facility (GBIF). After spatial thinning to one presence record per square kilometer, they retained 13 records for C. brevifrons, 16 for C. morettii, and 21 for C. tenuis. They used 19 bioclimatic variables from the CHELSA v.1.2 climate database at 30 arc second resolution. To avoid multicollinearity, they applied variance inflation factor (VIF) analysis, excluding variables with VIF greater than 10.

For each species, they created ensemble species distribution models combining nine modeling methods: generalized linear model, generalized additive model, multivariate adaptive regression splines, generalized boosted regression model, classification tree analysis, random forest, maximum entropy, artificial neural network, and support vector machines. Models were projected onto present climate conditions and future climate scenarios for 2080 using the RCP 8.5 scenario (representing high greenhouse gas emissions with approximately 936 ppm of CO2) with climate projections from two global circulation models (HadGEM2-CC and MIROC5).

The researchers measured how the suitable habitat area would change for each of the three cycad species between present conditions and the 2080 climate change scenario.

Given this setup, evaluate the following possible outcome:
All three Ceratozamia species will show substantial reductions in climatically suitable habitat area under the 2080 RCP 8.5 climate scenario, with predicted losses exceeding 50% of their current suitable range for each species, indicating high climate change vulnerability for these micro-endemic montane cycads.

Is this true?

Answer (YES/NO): NO